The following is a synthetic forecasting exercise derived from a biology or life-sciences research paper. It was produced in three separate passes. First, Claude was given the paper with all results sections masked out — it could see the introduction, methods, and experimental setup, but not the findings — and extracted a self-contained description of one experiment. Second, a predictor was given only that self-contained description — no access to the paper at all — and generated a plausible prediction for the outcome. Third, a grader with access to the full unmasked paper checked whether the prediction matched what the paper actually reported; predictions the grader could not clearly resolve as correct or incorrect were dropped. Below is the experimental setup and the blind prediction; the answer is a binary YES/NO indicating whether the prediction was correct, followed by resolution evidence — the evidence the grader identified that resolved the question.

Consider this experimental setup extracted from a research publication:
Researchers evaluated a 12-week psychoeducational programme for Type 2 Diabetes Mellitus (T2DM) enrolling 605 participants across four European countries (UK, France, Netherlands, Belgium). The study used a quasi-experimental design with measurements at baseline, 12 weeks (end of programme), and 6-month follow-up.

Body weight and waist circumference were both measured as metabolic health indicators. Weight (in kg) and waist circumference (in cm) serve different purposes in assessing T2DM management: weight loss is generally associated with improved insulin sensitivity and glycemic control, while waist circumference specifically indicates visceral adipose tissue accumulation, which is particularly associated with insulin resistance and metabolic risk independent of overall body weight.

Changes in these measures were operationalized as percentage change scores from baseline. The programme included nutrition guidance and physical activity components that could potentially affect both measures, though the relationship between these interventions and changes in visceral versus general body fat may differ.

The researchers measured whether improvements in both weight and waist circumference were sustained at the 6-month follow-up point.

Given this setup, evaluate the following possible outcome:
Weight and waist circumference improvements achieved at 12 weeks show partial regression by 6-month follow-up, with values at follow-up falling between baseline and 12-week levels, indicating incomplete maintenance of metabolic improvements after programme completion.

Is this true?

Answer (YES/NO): NO